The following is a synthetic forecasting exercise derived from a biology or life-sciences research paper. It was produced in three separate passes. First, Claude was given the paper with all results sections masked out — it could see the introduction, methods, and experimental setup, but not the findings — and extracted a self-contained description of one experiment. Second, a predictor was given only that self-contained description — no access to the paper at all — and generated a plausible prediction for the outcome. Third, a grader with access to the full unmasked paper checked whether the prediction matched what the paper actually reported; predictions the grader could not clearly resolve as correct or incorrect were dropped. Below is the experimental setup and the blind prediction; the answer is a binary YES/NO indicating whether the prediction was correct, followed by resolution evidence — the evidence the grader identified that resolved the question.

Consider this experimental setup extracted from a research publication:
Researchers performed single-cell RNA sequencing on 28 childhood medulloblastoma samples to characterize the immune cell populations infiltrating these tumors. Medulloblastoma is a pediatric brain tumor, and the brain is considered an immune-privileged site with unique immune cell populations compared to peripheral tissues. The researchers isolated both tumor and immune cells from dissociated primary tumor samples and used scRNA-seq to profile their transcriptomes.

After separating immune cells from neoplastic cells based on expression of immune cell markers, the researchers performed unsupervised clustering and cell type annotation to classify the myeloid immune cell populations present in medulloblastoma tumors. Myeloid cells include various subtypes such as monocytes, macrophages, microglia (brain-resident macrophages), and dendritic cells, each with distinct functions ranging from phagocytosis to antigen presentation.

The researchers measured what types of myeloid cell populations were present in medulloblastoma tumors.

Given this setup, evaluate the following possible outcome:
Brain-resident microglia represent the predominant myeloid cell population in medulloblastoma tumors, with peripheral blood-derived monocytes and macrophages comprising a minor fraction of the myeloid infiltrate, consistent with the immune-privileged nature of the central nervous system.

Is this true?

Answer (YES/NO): NO